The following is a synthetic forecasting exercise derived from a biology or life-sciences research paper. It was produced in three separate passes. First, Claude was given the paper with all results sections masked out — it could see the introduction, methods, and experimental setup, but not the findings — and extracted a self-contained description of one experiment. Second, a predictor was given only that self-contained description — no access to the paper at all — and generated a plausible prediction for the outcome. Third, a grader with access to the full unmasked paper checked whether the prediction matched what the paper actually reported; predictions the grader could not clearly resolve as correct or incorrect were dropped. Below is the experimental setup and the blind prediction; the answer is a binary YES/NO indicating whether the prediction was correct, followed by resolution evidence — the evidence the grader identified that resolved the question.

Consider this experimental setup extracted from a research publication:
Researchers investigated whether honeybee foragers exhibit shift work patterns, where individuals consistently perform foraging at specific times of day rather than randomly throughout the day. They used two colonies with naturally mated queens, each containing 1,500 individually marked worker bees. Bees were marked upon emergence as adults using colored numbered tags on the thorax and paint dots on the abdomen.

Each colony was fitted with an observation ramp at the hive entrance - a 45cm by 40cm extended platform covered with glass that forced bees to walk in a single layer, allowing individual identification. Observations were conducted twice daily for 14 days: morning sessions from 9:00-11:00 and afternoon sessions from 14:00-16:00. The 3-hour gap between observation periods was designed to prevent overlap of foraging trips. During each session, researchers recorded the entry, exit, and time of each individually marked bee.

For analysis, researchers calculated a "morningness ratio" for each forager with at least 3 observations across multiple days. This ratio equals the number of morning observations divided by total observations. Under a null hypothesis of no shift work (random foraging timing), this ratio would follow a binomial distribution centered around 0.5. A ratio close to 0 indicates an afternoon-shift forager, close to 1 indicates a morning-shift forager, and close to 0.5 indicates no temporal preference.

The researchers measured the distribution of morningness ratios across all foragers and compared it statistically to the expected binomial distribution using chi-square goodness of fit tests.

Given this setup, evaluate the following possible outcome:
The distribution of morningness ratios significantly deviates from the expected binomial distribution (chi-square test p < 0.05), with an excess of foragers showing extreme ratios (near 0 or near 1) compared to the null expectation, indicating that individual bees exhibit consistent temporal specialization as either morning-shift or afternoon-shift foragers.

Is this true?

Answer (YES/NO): YES